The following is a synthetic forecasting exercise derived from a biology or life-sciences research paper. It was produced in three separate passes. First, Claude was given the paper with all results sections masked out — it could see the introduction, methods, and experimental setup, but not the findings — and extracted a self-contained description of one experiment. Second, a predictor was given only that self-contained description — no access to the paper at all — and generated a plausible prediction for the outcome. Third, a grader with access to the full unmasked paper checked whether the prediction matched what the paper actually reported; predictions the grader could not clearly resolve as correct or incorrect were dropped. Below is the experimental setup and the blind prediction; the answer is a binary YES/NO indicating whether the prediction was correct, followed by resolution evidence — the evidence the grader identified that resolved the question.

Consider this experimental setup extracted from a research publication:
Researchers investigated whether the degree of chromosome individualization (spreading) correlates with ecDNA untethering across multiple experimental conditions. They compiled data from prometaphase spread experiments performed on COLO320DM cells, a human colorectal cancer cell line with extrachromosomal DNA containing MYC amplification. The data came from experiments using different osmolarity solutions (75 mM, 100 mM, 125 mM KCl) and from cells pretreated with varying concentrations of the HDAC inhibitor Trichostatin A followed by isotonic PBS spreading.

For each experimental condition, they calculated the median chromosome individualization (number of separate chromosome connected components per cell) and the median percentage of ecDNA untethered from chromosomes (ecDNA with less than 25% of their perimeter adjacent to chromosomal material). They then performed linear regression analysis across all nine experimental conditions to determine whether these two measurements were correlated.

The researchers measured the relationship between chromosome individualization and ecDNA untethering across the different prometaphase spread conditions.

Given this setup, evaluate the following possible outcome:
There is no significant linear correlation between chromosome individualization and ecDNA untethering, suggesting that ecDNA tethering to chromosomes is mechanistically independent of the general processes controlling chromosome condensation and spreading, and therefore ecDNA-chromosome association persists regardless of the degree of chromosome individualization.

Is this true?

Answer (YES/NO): NO